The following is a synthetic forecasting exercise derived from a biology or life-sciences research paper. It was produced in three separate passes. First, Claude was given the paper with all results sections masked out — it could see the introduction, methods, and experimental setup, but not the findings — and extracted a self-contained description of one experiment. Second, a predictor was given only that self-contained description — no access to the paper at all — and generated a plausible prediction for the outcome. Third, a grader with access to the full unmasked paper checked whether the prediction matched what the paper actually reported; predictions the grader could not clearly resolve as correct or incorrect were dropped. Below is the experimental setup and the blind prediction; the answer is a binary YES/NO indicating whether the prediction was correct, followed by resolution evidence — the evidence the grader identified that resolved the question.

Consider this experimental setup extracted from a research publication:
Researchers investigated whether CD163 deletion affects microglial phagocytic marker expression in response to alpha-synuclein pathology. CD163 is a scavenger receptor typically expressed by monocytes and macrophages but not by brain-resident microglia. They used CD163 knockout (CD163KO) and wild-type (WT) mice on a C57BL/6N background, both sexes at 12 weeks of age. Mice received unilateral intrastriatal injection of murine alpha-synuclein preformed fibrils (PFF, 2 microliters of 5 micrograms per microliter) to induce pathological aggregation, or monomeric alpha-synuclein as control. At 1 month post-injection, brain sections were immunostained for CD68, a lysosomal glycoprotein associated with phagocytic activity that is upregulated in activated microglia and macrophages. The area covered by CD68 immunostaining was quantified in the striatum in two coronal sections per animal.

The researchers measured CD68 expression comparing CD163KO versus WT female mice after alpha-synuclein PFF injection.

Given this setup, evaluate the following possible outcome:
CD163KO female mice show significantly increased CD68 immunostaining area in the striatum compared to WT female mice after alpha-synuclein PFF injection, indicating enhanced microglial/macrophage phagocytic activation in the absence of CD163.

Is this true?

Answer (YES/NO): NO